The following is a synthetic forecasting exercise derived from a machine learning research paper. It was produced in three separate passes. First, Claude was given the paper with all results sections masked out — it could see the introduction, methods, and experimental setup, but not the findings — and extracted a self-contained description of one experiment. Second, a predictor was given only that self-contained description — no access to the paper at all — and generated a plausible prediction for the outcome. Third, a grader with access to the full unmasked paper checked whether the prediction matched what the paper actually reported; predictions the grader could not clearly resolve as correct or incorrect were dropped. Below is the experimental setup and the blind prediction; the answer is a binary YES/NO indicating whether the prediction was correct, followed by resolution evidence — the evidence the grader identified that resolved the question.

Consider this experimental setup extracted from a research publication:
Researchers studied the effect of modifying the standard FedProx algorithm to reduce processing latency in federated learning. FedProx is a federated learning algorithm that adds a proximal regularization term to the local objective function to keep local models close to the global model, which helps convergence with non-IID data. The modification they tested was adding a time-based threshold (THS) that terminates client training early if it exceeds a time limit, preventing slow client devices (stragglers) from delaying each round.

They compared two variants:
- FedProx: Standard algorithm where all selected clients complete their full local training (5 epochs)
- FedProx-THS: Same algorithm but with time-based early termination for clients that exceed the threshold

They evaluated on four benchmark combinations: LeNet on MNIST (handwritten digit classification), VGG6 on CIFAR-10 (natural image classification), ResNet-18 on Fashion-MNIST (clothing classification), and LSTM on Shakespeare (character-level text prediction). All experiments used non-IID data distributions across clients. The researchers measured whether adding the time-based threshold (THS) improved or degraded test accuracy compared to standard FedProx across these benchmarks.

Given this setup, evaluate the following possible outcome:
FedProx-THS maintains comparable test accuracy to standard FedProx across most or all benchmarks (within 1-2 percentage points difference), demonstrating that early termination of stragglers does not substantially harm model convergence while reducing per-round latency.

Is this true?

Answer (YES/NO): YES